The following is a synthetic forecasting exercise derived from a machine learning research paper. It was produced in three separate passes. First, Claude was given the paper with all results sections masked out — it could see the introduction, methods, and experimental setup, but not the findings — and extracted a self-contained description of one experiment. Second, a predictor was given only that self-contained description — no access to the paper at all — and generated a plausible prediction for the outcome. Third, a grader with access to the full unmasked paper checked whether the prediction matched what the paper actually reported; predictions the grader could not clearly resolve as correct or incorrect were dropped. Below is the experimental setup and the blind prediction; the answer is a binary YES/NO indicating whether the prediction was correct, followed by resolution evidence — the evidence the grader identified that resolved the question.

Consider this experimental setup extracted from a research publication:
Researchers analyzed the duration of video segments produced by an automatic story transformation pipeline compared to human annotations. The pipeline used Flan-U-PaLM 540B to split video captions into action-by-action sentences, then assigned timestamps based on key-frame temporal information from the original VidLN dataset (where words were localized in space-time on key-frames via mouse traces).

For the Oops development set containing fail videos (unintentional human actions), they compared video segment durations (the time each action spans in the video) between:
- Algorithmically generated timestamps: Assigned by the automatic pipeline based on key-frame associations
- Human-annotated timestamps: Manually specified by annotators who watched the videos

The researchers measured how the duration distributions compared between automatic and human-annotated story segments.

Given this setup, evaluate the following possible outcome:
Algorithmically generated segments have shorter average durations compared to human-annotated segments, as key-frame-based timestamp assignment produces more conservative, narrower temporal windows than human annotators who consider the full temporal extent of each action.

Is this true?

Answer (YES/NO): NO